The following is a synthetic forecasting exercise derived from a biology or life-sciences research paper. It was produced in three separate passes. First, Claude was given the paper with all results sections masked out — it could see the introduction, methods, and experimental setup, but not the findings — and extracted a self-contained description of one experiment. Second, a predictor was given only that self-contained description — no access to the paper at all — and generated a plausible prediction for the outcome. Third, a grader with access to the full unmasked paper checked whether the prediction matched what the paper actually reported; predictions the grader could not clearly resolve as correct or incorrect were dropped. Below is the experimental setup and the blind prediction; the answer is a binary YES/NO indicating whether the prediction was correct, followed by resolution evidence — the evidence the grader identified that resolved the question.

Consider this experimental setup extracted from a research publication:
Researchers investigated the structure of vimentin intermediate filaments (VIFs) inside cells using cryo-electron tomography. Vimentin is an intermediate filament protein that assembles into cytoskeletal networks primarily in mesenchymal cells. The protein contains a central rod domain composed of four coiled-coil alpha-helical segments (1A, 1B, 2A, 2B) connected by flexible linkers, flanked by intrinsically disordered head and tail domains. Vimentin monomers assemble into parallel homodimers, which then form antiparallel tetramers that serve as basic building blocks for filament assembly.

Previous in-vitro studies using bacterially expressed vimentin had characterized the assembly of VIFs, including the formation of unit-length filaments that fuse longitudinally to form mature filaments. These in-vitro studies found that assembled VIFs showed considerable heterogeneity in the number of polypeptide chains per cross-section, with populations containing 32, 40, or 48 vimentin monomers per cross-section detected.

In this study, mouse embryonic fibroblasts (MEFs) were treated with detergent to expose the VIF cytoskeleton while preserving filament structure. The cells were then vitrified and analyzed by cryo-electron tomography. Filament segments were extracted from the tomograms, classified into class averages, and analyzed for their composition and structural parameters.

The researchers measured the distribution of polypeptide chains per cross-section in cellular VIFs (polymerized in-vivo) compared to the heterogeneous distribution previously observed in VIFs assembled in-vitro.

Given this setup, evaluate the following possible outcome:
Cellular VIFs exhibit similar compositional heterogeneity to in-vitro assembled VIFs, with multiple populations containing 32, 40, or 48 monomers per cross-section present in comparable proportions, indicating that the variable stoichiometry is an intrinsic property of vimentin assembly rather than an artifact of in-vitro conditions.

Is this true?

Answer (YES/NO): NO